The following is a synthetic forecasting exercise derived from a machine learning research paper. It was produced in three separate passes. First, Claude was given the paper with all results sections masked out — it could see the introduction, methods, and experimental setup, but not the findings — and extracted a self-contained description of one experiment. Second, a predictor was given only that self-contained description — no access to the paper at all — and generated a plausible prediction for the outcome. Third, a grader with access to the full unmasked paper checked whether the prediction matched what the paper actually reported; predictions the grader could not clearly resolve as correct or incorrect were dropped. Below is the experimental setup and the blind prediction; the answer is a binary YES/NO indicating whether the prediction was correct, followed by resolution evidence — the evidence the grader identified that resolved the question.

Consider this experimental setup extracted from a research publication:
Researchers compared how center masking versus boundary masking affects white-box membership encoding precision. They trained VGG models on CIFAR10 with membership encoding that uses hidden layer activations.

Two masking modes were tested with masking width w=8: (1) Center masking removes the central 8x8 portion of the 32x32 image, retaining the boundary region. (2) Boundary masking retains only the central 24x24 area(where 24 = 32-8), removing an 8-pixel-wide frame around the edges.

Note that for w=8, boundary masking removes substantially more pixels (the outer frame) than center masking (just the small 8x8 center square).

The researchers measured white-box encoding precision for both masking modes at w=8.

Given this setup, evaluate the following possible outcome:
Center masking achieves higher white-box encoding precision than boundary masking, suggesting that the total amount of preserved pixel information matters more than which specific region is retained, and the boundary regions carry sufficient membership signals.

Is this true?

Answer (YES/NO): YES